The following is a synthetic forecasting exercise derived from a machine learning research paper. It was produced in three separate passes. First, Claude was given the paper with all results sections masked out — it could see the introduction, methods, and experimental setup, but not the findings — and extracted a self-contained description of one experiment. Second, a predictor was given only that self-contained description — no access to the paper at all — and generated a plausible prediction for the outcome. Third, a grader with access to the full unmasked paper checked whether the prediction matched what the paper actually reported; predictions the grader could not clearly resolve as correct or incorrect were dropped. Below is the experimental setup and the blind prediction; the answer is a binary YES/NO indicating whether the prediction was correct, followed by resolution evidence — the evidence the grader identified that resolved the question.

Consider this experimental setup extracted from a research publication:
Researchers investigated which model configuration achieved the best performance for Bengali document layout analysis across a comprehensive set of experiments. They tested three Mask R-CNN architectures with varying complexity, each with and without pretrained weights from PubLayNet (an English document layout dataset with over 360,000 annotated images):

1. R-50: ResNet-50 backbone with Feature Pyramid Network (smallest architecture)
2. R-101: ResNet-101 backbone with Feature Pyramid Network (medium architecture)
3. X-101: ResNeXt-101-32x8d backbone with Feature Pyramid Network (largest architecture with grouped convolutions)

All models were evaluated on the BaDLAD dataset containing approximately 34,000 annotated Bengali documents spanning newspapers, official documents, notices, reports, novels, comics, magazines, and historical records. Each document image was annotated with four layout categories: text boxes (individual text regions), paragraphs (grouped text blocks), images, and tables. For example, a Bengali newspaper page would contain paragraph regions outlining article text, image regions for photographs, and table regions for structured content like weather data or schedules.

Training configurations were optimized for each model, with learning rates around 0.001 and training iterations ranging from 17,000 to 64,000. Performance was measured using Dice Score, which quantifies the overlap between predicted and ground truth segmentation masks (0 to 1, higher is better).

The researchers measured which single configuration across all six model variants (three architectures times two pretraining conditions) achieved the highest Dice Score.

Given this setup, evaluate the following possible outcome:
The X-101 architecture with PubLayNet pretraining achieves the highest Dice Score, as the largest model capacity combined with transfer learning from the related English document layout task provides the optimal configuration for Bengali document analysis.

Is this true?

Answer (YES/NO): NO